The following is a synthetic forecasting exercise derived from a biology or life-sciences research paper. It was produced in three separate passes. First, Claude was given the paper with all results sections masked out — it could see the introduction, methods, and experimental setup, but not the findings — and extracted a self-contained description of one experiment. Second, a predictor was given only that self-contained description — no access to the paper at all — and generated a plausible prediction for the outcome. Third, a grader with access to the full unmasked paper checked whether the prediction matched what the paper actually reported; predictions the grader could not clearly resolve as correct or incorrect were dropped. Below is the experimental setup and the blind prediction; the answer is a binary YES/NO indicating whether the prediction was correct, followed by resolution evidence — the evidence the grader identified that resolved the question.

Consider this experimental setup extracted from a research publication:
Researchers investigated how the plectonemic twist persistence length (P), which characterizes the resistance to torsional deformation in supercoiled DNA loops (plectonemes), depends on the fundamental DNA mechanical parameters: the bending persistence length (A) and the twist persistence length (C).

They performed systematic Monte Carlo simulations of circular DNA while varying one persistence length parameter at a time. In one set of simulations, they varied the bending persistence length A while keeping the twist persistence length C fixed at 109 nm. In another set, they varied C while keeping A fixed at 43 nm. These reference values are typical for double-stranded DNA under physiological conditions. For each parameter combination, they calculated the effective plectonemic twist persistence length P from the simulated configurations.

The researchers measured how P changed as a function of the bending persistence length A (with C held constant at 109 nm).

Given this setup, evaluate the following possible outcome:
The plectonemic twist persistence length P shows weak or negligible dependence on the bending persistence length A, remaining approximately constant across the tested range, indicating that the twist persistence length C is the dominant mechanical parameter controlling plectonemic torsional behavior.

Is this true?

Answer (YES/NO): NO